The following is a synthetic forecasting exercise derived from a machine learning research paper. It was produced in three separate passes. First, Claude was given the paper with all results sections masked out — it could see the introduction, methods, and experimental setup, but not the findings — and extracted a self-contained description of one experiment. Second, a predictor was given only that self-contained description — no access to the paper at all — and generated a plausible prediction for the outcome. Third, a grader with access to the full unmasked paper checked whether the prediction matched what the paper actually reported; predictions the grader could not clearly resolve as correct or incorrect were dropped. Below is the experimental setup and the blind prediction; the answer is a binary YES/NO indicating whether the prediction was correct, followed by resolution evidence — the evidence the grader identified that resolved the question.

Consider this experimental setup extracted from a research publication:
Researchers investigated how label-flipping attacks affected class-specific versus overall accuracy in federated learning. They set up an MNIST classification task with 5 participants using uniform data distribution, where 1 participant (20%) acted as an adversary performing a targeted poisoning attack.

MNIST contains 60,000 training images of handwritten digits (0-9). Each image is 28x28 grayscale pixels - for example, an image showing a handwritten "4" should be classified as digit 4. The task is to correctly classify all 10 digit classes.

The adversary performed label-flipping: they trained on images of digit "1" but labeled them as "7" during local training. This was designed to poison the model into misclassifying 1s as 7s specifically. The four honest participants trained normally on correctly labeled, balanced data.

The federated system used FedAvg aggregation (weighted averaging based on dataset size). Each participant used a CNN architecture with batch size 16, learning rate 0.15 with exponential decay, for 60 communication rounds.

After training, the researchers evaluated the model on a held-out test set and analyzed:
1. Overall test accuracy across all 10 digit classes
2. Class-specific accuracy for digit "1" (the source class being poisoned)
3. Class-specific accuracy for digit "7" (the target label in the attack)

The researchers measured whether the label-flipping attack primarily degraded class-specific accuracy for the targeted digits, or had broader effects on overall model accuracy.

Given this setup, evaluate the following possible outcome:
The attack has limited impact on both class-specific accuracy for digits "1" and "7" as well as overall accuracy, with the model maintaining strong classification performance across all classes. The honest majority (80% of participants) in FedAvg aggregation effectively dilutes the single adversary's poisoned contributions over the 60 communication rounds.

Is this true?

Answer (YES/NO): YES